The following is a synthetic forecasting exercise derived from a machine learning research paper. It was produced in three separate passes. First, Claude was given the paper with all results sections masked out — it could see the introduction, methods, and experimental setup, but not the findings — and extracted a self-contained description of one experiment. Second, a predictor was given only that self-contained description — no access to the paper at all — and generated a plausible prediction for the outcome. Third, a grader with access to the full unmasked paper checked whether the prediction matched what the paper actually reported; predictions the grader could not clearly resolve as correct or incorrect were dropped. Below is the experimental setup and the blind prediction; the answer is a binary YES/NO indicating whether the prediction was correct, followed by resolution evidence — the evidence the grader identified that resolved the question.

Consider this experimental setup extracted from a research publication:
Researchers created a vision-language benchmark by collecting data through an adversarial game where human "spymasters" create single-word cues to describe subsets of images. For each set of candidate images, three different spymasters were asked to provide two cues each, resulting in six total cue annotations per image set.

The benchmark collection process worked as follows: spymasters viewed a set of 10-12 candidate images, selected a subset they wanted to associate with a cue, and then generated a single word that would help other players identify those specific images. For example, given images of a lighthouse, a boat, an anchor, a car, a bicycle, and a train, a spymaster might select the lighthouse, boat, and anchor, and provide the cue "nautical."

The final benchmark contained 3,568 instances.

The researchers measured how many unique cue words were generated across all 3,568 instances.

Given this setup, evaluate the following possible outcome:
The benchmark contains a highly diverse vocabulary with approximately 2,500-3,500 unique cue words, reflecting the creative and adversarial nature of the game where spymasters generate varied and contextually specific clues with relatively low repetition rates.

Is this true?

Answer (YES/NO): NO